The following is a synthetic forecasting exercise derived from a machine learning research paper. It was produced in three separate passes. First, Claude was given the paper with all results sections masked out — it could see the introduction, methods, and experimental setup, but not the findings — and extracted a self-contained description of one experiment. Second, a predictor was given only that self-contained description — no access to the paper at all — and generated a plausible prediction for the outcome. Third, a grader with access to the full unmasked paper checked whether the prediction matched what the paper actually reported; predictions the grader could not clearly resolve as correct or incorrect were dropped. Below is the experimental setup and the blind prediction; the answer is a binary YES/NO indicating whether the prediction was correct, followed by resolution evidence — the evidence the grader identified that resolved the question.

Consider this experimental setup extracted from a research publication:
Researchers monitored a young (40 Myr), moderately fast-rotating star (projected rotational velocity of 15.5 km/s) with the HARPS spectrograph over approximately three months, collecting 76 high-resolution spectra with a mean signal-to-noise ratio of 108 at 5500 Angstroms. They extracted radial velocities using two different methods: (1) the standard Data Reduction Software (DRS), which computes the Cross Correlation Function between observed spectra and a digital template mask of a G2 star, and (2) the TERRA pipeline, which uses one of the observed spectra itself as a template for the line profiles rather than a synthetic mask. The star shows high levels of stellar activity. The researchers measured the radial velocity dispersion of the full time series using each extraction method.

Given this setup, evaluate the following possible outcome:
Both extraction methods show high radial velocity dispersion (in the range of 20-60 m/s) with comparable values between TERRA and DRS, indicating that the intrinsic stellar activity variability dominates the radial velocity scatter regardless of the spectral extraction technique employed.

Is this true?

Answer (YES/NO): NO